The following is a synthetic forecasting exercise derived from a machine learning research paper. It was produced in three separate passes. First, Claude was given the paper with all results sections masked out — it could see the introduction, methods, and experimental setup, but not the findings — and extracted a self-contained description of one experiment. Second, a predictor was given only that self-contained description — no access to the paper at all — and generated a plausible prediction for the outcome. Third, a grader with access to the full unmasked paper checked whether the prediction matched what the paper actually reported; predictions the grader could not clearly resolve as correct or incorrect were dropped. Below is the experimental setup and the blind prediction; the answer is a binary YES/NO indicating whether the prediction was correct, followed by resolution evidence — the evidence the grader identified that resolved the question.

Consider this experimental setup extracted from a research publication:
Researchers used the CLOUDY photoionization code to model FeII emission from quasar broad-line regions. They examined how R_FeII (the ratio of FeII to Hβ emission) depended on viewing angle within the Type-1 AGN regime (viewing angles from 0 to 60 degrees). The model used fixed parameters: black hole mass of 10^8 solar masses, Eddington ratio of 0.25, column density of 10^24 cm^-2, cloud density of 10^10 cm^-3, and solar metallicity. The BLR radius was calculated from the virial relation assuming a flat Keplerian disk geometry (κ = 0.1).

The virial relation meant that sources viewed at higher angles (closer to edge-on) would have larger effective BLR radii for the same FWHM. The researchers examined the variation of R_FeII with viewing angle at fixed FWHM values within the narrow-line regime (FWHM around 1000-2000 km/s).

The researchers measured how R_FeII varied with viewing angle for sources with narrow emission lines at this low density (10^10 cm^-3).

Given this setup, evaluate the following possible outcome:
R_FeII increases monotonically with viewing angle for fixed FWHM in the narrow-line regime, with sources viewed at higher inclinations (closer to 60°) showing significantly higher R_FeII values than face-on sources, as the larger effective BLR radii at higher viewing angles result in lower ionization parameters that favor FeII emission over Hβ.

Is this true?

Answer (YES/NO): YES